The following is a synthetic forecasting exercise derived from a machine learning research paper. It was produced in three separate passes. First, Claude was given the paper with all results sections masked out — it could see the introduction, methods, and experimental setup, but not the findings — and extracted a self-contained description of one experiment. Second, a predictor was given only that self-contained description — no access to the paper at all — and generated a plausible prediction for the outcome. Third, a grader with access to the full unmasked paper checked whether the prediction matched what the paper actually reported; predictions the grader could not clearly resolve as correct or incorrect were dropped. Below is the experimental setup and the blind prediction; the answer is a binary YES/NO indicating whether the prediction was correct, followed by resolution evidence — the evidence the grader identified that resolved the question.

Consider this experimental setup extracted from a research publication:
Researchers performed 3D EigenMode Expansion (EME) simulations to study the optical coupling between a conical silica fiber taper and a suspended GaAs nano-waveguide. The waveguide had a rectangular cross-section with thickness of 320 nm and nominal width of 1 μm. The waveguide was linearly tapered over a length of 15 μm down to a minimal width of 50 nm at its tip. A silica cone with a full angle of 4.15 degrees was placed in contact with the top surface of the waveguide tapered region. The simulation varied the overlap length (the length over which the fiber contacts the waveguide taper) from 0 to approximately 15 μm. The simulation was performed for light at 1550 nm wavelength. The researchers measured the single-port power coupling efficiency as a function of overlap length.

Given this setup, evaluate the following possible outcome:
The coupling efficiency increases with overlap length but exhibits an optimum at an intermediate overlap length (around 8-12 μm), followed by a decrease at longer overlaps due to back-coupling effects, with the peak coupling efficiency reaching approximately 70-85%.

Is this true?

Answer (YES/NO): NO